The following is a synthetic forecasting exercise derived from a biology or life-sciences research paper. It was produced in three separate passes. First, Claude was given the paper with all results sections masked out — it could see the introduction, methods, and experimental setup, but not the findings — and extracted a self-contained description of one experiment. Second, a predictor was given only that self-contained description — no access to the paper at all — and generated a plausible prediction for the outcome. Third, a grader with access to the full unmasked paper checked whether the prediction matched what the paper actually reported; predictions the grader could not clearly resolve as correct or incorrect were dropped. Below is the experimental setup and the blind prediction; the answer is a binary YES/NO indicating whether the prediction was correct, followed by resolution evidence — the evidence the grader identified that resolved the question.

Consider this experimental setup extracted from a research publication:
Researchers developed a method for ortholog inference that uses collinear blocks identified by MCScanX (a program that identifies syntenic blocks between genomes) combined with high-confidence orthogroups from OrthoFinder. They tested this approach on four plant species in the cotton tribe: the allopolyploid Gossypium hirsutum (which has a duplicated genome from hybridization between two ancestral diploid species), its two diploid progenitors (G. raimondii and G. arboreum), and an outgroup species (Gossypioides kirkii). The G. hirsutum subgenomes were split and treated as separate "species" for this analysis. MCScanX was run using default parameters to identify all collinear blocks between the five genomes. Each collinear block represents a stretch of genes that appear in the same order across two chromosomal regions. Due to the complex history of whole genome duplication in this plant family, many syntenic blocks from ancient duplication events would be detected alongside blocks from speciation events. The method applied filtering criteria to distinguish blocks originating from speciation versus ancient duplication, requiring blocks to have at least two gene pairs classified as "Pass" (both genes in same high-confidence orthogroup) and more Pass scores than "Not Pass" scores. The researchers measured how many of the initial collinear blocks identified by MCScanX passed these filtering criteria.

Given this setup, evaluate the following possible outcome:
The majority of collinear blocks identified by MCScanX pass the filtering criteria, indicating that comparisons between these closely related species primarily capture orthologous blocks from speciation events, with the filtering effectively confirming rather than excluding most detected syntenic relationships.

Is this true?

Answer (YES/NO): NO